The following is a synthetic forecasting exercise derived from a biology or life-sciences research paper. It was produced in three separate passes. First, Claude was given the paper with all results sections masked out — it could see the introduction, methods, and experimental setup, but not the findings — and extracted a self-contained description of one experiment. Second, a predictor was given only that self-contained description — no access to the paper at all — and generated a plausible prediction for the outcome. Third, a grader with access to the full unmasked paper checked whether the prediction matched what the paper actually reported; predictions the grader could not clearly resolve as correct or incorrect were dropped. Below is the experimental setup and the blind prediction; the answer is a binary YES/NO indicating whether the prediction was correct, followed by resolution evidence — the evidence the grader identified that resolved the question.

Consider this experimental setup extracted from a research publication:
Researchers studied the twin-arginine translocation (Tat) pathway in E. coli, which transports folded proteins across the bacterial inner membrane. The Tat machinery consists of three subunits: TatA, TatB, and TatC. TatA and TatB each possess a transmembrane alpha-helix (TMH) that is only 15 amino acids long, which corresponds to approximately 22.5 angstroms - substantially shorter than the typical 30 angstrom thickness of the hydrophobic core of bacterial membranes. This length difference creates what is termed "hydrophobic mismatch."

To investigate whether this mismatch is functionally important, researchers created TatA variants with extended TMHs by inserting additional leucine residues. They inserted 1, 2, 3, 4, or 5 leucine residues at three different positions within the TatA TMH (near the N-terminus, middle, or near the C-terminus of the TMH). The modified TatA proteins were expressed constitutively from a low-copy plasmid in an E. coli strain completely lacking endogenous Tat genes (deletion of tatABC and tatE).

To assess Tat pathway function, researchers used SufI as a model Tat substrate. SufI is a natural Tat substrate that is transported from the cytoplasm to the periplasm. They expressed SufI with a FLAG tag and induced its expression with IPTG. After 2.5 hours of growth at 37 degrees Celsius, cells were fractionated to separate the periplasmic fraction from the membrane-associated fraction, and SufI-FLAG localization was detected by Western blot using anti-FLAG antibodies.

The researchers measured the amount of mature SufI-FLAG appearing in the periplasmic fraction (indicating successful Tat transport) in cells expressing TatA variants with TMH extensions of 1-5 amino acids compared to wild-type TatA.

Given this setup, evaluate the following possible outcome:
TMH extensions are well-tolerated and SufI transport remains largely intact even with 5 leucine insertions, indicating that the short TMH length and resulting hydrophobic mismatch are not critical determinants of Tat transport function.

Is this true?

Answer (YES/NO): NO